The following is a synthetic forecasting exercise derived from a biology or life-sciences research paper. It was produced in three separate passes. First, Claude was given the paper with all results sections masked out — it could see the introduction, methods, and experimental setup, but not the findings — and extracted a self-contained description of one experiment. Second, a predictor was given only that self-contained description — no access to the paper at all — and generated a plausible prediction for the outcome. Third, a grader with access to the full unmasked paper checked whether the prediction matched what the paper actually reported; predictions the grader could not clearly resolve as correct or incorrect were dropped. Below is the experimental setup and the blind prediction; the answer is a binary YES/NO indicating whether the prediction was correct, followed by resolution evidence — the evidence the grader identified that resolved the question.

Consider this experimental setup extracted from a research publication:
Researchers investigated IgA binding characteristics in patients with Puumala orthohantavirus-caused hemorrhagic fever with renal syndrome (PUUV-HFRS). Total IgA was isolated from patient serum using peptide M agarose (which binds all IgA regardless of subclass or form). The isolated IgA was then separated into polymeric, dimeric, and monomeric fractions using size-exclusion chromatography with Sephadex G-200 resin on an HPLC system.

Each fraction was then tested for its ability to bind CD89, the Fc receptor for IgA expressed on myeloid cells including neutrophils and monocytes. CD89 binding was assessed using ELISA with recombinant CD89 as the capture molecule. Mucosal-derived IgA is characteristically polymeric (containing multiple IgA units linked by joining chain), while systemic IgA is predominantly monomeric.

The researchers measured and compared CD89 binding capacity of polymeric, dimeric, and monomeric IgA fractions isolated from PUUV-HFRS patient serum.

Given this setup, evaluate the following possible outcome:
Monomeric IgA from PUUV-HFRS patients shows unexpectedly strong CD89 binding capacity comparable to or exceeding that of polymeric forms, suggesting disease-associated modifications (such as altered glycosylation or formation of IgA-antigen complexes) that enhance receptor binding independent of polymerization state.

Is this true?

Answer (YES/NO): NO